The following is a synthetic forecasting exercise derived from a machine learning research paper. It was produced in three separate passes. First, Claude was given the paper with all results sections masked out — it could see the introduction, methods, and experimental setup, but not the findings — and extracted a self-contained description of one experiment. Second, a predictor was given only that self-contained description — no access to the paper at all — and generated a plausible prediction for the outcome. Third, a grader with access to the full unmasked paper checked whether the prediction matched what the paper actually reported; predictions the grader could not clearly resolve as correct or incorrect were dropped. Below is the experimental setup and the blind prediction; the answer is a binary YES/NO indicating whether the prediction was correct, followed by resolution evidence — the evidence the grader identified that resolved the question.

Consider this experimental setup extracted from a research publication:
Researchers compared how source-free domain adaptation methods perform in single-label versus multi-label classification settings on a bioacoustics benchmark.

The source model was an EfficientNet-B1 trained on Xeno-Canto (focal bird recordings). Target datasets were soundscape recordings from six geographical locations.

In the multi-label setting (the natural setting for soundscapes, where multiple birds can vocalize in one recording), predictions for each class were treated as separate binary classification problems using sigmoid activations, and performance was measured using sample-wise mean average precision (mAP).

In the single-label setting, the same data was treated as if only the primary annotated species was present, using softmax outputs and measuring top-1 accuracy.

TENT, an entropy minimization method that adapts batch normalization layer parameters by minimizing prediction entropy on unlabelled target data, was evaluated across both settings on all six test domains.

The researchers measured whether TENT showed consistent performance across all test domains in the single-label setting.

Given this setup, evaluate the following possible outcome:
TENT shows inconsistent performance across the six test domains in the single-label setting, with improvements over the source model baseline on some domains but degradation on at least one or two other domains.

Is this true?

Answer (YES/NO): YES